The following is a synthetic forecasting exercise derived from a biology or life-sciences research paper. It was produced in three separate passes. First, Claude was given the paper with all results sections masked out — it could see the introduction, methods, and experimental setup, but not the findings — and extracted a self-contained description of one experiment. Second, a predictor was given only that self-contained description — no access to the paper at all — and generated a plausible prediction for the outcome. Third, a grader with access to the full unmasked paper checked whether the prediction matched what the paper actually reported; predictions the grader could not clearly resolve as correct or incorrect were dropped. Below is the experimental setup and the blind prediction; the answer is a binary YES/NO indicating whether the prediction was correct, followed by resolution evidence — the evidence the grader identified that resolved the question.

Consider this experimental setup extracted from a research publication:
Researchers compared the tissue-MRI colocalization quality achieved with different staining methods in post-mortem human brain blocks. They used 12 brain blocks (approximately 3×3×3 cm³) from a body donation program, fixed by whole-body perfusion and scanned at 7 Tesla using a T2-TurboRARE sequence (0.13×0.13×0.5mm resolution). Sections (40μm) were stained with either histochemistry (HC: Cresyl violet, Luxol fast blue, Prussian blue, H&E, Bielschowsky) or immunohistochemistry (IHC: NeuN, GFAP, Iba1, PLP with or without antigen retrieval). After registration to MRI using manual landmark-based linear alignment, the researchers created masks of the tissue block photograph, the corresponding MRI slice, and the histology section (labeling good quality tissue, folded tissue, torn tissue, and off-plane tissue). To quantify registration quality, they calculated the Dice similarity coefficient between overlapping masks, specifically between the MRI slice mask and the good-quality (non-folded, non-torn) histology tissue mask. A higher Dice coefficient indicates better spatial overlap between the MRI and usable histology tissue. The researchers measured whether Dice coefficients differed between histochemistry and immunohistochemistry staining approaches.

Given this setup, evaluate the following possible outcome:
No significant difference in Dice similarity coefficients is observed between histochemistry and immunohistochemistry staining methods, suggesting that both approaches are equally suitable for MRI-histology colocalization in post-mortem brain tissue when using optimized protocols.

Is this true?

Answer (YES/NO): NO